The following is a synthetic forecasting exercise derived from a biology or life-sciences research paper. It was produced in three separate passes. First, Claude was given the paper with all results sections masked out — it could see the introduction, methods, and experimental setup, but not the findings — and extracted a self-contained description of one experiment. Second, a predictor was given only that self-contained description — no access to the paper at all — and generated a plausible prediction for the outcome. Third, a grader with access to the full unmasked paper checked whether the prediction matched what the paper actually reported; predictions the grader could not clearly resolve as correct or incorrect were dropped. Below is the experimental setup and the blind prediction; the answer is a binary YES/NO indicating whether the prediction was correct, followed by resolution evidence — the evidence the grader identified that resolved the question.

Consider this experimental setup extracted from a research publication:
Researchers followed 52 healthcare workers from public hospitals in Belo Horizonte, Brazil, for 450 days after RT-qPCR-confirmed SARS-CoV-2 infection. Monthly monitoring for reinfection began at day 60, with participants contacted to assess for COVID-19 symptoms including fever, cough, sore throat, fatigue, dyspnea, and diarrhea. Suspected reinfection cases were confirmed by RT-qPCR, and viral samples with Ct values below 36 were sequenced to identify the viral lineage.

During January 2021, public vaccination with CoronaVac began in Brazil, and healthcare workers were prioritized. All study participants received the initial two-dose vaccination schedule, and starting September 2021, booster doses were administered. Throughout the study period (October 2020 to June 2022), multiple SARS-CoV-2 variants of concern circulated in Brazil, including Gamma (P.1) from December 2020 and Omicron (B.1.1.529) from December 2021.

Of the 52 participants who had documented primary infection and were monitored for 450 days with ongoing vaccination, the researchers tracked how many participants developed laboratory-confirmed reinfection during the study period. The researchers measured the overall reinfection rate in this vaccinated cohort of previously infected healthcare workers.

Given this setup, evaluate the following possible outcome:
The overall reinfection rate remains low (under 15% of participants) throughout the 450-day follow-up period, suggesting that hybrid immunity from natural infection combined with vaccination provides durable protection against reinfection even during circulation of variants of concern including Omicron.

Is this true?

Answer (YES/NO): NO